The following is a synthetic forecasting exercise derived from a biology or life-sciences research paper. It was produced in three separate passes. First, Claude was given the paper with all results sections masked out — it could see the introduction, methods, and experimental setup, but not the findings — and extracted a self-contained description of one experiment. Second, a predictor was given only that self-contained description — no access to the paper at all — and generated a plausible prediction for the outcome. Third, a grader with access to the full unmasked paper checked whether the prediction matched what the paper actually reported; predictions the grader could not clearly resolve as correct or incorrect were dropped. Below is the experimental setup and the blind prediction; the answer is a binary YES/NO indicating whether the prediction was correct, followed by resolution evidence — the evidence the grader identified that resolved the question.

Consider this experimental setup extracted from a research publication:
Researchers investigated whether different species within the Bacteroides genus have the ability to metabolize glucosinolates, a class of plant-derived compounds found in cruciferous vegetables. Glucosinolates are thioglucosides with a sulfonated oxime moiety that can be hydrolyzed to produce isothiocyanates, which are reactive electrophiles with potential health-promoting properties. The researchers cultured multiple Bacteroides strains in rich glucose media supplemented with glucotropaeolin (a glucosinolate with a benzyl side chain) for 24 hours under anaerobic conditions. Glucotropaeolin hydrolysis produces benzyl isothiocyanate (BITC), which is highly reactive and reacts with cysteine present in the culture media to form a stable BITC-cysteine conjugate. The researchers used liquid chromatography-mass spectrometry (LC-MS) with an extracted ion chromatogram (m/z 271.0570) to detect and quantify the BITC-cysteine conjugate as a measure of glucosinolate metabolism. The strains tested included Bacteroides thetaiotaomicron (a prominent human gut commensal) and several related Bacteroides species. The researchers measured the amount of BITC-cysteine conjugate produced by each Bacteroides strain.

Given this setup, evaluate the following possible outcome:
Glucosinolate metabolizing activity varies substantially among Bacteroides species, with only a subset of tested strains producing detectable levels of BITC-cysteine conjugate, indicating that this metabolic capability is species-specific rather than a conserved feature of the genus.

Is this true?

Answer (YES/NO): NO